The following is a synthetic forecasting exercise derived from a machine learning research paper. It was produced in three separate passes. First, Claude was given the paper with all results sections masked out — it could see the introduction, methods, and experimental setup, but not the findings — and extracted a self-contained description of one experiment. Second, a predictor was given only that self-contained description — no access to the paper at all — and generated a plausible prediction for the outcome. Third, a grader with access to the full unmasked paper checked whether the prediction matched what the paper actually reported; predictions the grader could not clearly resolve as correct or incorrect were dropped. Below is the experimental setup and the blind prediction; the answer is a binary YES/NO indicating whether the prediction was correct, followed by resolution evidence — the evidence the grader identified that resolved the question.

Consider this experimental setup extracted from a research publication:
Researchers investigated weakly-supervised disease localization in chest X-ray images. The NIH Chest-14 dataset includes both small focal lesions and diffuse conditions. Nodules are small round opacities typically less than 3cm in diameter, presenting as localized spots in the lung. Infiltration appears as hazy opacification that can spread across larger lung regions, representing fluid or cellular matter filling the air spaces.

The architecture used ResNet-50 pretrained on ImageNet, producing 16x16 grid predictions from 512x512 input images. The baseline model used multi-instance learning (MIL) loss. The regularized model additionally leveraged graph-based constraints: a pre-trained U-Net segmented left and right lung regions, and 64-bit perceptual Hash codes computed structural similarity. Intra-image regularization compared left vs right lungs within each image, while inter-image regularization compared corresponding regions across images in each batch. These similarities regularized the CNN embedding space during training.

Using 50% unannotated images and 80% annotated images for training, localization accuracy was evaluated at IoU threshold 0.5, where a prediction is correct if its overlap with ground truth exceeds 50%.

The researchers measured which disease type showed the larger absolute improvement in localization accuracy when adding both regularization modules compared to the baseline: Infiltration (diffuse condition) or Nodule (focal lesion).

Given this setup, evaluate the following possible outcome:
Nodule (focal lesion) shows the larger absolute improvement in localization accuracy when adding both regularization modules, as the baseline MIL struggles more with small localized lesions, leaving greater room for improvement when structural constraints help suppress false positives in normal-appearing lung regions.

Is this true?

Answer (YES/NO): NO